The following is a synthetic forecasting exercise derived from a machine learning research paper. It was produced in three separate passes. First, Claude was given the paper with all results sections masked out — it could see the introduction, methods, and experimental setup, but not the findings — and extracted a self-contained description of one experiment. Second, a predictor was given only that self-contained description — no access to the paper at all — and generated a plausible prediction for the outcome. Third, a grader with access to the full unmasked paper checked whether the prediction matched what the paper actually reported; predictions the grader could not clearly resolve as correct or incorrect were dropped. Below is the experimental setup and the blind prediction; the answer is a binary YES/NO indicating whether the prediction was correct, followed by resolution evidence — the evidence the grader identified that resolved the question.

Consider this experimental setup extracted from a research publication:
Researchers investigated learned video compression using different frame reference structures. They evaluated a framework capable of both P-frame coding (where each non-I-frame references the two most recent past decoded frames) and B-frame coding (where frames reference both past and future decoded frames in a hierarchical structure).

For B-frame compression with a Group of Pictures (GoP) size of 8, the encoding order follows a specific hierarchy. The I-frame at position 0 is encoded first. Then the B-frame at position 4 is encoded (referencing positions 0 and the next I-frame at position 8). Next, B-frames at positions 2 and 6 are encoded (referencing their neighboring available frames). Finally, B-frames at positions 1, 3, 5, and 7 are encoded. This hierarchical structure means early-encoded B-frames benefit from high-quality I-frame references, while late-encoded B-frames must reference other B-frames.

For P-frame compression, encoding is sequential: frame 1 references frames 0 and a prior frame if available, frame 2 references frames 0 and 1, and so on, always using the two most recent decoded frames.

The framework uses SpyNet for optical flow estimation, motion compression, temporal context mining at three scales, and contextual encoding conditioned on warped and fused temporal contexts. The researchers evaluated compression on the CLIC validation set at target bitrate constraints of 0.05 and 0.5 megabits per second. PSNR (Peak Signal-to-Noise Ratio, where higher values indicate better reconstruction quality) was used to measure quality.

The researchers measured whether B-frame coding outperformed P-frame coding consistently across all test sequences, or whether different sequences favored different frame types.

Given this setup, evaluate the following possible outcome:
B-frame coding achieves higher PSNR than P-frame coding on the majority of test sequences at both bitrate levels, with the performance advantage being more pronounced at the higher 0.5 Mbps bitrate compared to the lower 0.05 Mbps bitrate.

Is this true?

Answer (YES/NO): NO